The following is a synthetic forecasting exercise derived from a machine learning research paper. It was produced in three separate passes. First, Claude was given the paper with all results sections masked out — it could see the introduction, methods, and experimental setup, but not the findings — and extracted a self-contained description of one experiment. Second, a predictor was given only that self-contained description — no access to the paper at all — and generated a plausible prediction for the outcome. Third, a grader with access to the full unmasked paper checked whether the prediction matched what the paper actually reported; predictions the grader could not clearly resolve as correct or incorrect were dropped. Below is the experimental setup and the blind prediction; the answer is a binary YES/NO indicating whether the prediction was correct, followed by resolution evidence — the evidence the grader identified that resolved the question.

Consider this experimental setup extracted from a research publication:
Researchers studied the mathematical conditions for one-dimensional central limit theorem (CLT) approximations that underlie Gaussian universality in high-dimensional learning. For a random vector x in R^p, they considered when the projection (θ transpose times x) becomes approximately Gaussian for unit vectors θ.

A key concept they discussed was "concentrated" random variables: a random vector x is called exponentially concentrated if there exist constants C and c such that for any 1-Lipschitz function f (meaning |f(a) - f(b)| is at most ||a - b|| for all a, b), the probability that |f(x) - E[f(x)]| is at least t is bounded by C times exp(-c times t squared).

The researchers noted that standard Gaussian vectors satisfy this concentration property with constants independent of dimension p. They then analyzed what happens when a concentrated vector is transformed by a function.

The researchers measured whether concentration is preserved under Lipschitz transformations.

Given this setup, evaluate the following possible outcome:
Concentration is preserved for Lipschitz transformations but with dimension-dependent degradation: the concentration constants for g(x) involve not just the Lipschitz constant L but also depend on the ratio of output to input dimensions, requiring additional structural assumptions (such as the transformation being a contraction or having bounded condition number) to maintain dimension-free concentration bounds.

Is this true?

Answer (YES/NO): NO